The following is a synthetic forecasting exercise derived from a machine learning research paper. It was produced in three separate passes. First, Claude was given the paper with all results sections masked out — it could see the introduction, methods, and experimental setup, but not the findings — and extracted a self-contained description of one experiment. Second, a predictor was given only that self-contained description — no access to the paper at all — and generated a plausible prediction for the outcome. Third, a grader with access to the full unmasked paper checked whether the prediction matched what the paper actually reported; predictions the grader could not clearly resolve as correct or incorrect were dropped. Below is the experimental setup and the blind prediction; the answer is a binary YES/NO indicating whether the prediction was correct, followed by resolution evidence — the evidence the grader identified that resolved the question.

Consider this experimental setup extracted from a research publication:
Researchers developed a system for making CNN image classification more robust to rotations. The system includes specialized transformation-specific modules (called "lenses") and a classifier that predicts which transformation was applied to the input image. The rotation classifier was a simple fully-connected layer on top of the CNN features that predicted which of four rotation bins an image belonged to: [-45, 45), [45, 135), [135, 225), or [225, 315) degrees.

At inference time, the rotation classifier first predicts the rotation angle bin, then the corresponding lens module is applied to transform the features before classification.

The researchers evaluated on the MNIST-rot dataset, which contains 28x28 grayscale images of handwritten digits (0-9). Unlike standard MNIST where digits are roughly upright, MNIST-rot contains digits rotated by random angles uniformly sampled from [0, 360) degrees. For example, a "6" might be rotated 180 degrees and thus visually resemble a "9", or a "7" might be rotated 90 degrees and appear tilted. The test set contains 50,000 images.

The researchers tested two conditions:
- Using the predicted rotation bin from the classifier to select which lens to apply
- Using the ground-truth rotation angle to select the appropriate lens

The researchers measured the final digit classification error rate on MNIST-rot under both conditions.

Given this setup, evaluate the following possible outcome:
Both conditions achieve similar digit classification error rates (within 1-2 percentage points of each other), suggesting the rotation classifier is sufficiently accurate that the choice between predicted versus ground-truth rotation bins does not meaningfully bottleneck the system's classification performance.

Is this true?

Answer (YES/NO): YES